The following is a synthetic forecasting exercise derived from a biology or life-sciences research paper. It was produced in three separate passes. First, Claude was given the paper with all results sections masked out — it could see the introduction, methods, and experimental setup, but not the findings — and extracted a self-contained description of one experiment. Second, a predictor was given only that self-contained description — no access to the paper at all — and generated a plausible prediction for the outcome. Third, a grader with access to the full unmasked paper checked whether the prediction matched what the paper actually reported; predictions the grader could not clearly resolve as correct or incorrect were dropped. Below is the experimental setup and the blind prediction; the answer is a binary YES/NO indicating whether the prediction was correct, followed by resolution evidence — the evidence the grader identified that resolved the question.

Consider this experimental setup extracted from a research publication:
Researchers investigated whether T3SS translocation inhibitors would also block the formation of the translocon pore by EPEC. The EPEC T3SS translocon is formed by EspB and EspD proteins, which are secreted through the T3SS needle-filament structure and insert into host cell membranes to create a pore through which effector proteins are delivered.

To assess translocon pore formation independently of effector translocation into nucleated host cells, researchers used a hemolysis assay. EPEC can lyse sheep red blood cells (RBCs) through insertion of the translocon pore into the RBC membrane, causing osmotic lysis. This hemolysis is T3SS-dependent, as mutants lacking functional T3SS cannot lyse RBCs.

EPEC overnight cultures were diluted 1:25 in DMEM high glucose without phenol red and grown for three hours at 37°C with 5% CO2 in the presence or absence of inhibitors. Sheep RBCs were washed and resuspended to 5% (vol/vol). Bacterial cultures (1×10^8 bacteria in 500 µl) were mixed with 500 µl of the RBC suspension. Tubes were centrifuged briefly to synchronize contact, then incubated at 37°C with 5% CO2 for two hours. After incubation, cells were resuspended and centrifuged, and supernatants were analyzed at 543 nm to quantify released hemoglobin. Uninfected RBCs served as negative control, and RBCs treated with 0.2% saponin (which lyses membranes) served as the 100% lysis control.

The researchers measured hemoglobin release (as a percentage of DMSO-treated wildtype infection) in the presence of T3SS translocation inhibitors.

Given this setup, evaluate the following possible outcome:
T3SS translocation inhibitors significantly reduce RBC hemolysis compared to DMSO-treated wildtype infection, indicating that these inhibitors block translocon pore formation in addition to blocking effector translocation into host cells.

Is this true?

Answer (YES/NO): NO